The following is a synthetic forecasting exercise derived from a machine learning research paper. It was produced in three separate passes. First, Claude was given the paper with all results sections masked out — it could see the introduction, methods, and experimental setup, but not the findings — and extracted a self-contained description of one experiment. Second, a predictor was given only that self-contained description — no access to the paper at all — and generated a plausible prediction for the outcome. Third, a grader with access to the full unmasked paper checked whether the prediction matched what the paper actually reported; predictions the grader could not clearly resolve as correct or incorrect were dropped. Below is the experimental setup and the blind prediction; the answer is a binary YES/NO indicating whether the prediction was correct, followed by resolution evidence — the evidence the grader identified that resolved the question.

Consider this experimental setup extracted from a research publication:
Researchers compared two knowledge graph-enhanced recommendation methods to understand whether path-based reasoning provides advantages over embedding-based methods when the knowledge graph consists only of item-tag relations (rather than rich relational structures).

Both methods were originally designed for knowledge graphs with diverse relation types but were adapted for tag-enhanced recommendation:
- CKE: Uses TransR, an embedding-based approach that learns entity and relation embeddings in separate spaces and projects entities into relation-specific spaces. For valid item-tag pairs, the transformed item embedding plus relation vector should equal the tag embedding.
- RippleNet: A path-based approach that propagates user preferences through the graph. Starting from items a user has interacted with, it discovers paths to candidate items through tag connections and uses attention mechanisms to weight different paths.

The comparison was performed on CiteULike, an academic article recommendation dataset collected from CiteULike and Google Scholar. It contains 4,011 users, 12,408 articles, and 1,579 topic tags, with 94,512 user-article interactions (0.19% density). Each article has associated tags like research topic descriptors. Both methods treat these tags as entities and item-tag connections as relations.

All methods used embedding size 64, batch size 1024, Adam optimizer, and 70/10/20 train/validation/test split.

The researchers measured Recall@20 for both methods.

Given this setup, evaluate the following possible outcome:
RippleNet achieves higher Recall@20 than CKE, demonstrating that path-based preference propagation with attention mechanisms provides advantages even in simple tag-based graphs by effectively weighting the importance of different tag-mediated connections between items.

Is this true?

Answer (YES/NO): YES